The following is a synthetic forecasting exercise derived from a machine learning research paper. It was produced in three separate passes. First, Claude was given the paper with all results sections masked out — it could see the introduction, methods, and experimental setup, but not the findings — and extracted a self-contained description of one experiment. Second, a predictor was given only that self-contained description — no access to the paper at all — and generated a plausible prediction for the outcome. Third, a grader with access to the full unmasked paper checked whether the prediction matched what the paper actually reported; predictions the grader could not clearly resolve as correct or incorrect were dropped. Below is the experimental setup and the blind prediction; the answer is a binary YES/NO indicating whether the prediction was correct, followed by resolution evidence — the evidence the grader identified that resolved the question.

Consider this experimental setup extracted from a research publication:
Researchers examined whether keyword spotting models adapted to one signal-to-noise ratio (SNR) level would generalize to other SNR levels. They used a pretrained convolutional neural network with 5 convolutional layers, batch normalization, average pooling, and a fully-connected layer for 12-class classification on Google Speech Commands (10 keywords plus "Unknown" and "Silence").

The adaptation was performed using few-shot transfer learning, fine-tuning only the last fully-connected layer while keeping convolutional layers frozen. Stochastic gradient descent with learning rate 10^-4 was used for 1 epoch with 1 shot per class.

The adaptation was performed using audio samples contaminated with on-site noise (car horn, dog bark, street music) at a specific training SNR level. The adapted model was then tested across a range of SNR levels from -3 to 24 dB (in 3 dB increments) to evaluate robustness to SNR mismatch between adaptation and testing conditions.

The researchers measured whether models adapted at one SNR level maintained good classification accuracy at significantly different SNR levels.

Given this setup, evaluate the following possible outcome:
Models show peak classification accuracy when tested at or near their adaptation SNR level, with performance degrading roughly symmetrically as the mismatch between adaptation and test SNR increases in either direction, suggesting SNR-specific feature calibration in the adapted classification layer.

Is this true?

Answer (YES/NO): NO